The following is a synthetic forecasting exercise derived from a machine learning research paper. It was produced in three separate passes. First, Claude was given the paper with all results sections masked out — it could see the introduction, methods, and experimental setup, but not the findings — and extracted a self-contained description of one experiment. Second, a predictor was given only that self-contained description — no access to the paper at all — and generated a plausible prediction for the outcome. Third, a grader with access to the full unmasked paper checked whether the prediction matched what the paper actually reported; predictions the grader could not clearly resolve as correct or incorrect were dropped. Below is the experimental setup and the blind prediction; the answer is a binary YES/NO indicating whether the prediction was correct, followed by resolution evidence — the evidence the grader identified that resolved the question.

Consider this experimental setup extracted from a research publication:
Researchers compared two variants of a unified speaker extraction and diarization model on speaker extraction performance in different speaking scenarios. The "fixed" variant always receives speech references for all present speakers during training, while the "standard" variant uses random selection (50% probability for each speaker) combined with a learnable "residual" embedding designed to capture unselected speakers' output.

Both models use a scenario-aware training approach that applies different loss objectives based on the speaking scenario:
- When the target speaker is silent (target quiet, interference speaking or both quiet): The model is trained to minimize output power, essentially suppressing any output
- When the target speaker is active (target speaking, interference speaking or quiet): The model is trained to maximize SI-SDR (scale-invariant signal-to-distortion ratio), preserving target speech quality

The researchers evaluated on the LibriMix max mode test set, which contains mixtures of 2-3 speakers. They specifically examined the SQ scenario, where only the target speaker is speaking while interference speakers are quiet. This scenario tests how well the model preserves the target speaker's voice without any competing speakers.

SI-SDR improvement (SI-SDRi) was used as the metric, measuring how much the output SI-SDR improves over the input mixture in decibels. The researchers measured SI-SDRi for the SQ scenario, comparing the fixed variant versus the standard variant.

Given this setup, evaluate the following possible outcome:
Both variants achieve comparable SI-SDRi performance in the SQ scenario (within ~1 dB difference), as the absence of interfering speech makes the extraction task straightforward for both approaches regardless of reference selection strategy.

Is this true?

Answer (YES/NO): YES